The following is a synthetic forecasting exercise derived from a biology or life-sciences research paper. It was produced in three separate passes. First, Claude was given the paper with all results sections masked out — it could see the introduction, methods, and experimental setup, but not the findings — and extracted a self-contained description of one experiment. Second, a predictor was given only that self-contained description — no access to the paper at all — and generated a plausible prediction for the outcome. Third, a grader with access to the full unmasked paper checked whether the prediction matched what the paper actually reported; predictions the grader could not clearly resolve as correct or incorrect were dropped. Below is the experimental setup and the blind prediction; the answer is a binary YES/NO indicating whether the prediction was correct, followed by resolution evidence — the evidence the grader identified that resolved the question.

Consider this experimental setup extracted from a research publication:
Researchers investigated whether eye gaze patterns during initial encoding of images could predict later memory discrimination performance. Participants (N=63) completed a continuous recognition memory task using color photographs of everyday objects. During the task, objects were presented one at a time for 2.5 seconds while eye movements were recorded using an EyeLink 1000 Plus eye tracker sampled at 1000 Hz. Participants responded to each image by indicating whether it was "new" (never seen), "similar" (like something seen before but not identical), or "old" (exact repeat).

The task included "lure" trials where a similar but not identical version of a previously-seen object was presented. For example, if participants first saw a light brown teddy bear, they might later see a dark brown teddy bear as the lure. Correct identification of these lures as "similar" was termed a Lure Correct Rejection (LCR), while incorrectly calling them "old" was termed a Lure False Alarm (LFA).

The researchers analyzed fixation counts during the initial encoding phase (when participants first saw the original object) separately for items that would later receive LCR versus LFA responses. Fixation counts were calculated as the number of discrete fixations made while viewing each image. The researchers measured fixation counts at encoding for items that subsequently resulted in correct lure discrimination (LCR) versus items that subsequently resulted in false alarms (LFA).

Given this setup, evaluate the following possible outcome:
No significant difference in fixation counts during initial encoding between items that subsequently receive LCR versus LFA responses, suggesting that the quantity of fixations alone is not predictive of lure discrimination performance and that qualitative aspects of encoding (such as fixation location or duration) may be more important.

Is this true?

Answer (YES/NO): NO